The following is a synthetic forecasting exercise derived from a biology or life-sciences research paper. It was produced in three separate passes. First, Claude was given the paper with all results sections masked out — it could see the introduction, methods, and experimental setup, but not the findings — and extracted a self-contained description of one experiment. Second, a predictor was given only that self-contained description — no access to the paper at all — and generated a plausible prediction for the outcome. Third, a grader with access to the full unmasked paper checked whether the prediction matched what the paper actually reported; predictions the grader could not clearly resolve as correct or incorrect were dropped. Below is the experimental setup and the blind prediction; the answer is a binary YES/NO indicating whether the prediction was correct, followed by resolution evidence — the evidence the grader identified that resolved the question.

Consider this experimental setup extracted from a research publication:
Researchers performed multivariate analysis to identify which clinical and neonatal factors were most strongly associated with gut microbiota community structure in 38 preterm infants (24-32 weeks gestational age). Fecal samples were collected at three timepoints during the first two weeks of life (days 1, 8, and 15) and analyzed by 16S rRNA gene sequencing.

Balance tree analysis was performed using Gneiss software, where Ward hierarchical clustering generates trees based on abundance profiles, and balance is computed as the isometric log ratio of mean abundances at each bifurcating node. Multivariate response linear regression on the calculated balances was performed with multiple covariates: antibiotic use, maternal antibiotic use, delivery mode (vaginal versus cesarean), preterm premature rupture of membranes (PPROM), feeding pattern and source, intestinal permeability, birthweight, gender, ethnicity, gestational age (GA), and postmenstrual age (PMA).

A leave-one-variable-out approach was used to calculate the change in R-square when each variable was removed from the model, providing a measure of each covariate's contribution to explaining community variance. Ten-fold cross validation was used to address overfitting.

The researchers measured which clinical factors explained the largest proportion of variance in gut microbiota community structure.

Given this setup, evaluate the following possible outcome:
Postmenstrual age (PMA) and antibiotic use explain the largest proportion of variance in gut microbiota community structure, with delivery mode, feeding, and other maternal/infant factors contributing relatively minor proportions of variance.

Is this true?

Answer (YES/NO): NO